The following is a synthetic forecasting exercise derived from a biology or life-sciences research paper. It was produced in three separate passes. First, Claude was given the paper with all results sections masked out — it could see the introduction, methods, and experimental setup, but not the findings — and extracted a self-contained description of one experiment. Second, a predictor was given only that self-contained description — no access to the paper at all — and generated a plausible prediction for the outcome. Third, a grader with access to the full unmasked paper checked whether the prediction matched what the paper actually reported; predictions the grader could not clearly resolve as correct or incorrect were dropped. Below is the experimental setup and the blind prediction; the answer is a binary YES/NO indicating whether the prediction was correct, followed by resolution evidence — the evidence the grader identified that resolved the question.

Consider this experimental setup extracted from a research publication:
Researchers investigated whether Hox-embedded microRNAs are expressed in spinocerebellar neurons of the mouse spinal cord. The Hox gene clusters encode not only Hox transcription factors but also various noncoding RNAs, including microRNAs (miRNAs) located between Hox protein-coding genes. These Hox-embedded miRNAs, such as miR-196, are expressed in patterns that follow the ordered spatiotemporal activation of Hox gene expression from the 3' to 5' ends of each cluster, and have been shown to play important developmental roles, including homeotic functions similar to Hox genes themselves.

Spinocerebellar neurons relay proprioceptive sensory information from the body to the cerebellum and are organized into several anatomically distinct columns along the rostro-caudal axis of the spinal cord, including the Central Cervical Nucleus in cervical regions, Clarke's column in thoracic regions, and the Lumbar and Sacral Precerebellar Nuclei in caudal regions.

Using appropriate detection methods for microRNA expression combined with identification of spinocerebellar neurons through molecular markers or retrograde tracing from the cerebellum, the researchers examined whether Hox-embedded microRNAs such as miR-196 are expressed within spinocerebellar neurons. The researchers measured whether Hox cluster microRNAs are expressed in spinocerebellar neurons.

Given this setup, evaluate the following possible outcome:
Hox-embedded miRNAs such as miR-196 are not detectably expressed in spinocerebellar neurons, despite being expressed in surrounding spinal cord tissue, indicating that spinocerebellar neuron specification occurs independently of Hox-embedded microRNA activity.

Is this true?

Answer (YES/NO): NO